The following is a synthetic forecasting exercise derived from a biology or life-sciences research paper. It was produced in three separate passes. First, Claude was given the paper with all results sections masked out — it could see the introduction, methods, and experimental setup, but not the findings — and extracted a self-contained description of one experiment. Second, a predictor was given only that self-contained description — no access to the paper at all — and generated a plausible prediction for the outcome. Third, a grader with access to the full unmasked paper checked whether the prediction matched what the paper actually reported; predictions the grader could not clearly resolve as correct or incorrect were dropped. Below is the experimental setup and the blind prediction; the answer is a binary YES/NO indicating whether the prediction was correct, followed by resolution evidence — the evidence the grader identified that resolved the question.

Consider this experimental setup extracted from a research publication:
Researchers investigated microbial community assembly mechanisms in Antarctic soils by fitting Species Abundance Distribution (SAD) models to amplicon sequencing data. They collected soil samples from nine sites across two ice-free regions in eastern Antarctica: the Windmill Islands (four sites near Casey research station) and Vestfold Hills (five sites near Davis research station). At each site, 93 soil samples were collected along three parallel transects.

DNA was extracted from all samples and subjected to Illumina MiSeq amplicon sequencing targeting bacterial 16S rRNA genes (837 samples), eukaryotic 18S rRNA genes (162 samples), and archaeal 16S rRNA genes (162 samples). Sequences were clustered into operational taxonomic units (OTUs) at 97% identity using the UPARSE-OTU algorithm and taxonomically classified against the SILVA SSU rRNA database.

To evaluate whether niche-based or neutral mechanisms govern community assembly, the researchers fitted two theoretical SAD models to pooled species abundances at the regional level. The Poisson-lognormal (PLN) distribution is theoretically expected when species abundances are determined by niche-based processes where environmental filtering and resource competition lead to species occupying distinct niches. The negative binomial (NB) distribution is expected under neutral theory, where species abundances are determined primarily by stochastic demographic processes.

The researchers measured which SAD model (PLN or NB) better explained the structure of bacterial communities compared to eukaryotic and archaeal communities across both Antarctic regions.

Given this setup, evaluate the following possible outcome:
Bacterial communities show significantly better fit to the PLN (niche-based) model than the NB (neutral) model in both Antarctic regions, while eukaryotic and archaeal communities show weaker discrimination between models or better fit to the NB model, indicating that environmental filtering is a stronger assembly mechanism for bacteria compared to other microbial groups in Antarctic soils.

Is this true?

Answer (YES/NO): YES